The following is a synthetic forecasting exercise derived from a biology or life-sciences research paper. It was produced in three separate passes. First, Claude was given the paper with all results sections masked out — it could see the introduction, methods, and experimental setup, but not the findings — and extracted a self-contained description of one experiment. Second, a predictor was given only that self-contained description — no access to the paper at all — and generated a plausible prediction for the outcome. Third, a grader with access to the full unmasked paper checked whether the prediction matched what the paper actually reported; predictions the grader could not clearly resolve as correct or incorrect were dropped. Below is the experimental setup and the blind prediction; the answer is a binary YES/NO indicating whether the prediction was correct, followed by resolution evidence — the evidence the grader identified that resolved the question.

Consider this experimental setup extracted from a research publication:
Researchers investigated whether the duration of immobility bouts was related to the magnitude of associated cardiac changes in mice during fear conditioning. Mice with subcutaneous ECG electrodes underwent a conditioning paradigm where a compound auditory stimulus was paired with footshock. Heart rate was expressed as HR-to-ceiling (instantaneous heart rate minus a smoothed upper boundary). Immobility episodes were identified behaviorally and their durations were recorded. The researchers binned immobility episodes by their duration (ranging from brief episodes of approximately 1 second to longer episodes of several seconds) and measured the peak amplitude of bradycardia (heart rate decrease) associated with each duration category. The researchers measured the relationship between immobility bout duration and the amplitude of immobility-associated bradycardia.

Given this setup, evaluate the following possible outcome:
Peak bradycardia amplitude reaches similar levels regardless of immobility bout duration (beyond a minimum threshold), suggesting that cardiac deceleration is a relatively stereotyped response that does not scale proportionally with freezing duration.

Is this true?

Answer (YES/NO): NO